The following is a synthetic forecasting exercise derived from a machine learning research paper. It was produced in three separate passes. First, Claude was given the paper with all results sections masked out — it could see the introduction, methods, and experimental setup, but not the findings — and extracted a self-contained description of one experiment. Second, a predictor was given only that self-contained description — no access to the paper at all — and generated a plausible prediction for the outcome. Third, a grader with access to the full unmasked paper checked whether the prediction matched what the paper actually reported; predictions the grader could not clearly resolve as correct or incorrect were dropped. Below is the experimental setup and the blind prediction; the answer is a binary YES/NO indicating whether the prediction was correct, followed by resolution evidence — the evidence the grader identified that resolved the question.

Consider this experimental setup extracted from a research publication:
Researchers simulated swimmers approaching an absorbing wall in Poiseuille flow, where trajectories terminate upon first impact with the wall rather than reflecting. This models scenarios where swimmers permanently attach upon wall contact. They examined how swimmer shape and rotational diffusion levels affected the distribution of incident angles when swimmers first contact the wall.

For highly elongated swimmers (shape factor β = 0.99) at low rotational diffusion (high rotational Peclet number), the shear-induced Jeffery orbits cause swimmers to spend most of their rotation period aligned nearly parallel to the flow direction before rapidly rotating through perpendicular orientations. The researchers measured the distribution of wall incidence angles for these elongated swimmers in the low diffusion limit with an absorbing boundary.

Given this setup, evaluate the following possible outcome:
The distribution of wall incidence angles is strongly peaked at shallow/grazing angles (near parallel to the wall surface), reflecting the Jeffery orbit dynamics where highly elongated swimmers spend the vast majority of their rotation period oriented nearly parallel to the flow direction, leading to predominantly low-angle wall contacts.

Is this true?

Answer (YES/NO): YES